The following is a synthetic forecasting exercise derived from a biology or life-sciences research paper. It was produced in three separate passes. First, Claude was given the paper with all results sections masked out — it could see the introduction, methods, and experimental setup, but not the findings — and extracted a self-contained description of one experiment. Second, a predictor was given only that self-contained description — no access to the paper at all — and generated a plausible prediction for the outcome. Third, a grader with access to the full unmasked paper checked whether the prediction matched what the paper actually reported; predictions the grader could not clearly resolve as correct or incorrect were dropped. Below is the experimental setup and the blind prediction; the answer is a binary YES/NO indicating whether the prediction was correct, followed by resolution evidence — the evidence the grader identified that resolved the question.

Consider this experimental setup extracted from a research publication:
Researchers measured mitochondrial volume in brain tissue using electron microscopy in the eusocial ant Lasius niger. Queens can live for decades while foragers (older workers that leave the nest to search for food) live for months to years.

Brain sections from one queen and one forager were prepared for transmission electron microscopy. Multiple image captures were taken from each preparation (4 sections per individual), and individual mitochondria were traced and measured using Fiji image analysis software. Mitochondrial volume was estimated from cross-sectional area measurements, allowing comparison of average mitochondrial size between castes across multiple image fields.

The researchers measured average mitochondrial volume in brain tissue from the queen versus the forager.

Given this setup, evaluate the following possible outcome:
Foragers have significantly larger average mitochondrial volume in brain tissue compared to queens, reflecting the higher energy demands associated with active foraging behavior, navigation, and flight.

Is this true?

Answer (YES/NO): NO